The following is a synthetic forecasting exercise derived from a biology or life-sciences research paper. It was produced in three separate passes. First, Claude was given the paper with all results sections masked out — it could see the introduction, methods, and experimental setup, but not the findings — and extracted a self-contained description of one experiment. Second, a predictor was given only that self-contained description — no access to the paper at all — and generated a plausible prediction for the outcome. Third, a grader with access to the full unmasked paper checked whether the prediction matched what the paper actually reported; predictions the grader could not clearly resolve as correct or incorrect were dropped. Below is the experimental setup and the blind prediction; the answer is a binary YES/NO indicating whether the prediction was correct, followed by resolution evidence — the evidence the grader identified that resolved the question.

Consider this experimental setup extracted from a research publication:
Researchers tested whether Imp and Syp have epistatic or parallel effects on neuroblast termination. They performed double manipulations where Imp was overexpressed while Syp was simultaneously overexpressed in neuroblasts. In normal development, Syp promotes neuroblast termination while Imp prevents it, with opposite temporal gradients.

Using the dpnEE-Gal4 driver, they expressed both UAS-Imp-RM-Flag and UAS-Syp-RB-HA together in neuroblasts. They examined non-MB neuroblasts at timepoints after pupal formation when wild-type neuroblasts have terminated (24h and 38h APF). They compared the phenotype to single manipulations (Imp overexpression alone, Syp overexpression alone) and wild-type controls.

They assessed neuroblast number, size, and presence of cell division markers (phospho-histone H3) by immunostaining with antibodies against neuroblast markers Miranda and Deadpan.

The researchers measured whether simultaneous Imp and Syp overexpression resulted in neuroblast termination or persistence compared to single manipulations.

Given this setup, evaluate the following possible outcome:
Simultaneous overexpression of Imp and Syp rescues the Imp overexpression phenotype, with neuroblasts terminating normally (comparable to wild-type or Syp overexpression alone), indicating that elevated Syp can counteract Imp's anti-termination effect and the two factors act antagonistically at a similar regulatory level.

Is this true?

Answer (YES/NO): NO